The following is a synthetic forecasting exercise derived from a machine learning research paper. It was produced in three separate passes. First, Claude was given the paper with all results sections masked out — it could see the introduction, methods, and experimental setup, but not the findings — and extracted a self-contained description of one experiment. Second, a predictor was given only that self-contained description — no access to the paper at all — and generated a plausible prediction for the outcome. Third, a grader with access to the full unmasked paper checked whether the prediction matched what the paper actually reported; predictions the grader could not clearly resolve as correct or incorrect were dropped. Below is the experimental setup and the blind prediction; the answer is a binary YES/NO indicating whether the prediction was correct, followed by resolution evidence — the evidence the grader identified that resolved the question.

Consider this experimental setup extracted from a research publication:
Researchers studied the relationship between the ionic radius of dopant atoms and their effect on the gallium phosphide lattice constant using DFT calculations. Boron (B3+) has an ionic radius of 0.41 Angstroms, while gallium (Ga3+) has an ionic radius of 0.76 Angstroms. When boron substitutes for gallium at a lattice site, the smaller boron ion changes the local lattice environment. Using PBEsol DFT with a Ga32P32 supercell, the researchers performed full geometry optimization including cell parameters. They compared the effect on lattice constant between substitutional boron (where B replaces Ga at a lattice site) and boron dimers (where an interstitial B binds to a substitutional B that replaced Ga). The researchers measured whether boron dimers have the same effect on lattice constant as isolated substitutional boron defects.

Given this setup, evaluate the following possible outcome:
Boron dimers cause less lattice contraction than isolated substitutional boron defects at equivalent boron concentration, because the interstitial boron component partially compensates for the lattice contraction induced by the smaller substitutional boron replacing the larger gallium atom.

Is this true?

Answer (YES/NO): YES